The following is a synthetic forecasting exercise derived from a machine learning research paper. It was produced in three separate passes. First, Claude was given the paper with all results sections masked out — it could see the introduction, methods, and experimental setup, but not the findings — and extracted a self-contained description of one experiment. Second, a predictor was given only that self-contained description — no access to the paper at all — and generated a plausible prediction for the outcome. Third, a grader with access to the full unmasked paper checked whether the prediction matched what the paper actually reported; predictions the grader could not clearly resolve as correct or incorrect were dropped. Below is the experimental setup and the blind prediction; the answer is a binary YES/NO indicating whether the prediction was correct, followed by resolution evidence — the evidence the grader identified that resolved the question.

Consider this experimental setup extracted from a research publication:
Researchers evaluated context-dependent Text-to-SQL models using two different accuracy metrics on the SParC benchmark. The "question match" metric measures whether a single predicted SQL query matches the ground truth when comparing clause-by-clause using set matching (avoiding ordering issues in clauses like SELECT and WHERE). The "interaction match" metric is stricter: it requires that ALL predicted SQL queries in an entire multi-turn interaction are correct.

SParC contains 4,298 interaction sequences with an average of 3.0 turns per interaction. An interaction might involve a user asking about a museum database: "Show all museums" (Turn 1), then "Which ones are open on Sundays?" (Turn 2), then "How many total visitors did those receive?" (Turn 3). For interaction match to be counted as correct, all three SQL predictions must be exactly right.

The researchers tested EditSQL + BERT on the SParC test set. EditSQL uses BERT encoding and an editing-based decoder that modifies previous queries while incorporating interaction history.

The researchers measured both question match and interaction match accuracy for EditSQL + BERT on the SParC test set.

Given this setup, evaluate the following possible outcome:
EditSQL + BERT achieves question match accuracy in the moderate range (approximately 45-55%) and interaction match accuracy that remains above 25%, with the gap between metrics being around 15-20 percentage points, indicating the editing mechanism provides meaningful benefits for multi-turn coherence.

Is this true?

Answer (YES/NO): NO